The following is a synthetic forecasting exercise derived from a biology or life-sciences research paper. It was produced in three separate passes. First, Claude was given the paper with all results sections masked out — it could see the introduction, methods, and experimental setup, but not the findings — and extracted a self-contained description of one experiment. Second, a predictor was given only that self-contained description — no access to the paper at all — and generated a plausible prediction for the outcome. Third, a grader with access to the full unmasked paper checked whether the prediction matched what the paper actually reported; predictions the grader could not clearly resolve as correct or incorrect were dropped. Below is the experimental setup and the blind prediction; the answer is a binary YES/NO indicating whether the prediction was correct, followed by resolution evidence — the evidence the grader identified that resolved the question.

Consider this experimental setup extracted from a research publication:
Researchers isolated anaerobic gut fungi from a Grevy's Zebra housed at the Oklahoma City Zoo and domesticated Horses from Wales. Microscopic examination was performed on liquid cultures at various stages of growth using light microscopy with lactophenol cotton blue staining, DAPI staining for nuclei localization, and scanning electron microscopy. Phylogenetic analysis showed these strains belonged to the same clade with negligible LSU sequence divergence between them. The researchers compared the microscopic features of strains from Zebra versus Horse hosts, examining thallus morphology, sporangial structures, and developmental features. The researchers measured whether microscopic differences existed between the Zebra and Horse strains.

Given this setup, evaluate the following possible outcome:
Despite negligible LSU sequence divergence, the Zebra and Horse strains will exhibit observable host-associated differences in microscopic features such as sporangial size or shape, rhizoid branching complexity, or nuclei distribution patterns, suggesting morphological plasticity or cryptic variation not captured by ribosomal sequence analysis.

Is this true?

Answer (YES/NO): YES